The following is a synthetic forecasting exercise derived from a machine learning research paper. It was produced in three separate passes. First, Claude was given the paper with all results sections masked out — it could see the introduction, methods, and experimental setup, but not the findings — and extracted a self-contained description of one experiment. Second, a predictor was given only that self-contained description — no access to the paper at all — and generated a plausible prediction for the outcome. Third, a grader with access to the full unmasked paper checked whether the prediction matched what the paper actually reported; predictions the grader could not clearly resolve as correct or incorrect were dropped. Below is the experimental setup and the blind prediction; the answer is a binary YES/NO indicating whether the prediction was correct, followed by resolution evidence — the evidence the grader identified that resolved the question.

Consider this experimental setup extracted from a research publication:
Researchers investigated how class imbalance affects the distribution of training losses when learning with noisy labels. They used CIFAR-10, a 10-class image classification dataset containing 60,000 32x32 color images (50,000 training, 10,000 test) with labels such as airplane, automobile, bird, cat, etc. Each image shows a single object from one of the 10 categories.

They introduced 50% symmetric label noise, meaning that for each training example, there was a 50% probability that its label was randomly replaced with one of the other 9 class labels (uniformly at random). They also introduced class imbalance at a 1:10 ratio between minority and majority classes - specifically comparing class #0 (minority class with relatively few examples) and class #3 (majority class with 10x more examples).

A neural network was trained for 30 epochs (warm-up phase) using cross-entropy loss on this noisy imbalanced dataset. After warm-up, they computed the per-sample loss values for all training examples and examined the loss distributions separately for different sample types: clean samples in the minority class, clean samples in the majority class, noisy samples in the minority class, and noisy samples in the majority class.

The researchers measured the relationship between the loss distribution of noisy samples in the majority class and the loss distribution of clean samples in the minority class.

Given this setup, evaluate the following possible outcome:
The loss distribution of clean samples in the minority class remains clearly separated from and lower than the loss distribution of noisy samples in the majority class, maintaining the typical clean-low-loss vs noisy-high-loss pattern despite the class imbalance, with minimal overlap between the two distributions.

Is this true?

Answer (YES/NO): NO